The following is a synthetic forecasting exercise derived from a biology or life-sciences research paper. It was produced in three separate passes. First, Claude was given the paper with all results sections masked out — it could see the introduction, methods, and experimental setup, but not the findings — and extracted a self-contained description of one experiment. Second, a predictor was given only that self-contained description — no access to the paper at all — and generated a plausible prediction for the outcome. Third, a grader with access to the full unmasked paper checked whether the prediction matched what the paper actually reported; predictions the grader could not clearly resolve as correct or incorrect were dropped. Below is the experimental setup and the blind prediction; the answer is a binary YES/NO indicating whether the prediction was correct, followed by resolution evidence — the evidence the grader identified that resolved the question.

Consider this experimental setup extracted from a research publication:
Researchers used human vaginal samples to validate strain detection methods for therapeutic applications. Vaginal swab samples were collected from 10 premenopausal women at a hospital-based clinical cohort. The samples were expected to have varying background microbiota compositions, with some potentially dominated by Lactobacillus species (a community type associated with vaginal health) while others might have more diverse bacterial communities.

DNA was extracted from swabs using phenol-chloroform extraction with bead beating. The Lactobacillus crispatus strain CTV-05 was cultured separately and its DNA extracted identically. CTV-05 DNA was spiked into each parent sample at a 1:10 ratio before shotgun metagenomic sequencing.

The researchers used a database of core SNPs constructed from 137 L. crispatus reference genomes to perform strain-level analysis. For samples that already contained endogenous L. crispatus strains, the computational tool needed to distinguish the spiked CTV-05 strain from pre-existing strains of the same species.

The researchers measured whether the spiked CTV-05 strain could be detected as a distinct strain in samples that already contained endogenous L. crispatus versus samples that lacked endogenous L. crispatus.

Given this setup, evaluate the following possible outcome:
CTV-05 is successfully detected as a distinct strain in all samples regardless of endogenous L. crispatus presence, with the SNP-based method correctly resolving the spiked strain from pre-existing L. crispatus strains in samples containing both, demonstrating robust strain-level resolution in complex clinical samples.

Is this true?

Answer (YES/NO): YES